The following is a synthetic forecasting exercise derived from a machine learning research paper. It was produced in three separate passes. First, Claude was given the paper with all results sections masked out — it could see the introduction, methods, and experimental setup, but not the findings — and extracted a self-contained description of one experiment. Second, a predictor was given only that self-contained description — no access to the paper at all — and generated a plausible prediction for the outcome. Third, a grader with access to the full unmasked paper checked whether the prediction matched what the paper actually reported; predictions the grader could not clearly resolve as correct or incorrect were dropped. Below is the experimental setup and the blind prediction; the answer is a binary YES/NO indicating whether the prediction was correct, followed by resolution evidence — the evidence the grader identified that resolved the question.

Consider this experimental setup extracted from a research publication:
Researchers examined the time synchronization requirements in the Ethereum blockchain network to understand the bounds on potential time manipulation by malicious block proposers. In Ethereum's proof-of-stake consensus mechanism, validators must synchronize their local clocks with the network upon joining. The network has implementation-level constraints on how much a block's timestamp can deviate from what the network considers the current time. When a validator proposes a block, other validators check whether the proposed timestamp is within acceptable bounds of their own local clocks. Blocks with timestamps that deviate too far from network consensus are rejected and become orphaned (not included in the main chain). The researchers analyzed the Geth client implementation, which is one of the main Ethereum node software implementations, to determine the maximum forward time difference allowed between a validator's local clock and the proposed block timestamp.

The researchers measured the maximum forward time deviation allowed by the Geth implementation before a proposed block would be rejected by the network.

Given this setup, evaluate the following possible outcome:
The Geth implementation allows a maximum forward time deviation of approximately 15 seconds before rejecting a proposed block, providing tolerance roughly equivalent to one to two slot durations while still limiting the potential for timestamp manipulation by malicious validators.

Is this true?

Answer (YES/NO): YES